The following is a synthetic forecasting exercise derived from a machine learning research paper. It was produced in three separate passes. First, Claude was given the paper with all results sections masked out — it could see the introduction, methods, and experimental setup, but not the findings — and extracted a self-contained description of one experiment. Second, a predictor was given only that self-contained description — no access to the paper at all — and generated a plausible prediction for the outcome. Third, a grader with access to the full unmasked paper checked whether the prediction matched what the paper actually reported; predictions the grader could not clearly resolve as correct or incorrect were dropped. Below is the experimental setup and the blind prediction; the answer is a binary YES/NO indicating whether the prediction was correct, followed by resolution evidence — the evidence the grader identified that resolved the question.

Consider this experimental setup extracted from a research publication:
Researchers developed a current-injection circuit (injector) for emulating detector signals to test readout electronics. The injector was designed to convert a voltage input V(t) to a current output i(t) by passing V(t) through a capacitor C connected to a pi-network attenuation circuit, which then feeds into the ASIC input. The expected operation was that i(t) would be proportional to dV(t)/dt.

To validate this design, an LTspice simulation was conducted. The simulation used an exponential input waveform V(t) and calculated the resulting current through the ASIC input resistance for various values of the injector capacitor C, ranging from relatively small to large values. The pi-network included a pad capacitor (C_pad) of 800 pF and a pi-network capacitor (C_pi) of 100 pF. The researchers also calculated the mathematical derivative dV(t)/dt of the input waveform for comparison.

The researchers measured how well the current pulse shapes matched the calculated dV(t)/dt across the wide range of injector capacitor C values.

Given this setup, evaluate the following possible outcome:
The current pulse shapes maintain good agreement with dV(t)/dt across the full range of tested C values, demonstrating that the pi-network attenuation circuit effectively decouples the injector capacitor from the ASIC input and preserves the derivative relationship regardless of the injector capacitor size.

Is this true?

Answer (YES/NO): YES